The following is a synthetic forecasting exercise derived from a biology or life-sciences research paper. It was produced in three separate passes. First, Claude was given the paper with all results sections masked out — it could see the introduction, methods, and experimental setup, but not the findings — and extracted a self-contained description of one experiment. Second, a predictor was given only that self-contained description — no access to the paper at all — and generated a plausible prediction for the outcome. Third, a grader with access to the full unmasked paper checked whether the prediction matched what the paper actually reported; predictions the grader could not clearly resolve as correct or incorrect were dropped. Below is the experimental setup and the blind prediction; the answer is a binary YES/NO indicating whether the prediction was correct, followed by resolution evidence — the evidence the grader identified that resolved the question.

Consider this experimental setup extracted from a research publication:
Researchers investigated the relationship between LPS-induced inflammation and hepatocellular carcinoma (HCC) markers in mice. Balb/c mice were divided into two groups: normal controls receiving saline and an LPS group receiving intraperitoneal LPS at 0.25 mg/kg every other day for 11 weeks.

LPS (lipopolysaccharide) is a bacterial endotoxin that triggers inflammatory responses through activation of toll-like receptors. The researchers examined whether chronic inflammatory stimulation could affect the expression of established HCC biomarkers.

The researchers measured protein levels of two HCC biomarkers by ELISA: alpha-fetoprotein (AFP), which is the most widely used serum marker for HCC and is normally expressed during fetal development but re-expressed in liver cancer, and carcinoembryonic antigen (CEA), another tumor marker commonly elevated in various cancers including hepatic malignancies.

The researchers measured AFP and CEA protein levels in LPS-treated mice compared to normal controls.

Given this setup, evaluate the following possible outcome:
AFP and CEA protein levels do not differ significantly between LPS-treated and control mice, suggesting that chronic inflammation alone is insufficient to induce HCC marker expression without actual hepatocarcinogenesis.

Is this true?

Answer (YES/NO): NO